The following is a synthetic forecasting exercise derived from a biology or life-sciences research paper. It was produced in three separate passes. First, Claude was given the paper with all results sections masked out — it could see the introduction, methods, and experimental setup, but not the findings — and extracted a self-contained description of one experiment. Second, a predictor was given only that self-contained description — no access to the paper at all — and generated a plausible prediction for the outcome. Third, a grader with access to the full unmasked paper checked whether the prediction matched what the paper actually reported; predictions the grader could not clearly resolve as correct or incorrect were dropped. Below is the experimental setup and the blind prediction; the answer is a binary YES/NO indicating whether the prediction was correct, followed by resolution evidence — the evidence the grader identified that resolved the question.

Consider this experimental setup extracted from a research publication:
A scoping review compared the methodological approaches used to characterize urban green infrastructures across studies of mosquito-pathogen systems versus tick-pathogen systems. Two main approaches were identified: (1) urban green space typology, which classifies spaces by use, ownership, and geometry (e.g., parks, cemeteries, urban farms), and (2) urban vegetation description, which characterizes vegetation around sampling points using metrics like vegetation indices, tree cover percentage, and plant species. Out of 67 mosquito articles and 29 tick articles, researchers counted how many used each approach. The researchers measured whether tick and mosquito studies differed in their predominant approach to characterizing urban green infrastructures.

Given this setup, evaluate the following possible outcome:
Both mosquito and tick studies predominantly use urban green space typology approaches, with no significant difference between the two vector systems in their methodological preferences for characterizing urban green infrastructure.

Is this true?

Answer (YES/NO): NO